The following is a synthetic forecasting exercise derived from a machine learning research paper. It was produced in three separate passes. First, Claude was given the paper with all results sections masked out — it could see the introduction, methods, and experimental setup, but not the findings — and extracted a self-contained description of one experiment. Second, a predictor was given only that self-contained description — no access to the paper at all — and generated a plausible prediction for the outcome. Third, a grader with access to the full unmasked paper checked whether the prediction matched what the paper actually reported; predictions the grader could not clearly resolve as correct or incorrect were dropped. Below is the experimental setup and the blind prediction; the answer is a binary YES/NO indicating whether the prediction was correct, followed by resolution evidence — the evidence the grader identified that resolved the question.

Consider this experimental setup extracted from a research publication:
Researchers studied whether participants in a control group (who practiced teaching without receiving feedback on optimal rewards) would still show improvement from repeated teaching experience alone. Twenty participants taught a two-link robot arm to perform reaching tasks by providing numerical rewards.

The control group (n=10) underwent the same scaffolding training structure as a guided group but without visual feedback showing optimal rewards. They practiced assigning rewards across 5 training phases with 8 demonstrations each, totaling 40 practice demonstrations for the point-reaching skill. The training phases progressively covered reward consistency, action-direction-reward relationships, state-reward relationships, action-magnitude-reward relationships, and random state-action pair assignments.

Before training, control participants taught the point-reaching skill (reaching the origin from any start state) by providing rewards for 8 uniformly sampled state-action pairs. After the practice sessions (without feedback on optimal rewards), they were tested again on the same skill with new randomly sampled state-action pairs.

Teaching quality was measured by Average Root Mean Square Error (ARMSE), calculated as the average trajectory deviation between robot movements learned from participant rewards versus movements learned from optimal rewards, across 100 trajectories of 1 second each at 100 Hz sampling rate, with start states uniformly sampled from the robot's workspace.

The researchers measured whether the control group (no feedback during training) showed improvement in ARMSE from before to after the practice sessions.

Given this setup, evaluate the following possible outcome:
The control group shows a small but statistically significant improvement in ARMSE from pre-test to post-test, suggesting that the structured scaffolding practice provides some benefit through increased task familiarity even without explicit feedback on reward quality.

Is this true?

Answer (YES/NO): NO